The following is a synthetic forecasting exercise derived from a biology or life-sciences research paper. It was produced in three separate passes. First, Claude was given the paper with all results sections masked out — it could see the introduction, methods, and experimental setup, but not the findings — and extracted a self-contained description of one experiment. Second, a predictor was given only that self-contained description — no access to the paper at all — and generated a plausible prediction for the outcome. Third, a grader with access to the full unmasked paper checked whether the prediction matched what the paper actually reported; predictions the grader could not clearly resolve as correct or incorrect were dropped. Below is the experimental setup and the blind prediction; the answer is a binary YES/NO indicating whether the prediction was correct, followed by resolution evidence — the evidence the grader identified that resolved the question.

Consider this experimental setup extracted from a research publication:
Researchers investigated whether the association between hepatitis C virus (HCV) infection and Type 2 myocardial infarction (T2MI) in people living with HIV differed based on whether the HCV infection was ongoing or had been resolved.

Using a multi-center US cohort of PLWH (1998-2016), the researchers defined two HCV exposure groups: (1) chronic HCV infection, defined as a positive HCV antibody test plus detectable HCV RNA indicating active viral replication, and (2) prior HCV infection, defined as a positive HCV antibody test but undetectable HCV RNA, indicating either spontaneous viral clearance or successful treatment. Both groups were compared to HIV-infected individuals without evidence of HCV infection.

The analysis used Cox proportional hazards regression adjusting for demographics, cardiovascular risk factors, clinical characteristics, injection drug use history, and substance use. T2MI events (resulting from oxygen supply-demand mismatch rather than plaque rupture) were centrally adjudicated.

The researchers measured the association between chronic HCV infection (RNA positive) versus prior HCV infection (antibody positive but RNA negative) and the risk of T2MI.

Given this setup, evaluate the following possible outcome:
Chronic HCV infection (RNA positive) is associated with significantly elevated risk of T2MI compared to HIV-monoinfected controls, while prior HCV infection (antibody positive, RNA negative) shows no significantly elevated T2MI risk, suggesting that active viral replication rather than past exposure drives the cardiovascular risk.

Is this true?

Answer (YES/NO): YES